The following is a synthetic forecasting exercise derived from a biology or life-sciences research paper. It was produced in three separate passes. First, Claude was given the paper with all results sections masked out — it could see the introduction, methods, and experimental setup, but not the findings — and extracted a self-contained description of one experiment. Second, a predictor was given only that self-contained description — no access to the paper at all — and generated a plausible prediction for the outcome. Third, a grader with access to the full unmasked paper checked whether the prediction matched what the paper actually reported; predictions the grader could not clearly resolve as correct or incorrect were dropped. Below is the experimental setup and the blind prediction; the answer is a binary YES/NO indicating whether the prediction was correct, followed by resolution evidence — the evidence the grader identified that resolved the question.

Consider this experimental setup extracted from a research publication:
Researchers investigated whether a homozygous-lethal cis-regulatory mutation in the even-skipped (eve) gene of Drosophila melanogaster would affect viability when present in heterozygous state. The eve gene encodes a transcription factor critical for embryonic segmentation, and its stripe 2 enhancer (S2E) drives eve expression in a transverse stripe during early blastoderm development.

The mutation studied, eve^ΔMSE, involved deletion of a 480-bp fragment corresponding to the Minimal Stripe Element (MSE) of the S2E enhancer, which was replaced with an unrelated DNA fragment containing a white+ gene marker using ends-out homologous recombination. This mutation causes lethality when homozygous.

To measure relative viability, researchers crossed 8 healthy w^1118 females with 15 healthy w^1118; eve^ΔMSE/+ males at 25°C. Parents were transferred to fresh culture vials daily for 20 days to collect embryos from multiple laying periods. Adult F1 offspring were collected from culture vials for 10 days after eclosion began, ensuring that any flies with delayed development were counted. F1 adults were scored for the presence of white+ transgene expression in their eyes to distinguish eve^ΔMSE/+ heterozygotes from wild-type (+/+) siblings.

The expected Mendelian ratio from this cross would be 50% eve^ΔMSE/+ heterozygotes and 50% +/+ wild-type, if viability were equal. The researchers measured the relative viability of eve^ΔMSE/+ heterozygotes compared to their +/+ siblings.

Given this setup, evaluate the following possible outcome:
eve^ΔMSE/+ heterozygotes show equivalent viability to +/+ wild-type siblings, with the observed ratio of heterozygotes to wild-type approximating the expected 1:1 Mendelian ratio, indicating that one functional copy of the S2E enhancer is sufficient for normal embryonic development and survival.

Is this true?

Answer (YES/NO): NO